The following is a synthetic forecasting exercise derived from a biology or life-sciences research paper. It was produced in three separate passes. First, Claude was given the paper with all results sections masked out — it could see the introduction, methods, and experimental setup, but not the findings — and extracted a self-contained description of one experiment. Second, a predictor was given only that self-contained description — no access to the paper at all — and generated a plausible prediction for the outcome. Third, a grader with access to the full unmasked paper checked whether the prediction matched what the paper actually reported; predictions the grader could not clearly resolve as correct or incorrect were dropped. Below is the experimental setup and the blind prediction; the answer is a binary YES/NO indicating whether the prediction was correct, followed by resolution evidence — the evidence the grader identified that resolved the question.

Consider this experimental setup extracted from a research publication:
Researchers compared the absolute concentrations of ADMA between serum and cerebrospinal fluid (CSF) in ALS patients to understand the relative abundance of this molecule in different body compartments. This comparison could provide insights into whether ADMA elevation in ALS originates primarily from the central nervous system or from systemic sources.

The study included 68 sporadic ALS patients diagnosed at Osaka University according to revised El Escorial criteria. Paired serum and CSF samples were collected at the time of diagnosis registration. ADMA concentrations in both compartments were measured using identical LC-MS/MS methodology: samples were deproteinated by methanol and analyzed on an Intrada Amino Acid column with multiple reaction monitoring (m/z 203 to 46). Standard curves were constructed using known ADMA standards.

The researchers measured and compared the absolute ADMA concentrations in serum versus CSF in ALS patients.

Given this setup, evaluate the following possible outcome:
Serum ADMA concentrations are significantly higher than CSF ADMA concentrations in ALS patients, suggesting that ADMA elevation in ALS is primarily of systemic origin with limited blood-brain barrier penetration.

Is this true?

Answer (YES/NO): YES